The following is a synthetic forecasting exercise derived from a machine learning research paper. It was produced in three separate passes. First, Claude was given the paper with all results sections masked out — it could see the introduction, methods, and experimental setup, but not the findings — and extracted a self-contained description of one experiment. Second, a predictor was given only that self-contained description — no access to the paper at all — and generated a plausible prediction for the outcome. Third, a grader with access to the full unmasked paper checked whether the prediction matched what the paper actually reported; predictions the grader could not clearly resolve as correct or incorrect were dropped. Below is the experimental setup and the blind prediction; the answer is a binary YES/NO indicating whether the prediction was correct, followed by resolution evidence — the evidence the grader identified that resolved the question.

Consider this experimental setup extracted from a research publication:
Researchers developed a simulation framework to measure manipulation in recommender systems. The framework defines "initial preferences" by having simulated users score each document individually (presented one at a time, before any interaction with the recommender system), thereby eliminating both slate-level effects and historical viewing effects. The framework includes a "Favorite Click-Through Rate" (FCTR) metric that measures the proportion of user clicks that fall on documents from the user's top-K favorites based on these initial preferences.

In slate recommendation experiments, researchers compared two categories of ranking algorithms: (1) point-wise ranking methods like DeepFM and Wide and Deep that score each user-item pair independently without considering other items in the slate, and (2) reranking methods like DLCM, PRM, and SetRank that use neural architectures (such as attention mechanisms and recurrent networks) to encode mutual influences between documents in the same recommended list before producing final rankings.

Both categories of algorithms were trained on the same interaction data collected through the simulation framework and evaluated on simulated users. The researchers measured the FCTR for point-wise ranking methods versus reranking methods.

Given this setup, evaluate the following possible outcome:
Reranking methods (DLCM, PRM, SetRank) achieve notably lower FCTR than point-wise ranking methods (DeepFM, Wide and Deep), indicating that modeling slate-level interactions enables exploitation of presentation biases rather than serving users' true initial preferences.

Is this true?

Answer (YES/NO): YES